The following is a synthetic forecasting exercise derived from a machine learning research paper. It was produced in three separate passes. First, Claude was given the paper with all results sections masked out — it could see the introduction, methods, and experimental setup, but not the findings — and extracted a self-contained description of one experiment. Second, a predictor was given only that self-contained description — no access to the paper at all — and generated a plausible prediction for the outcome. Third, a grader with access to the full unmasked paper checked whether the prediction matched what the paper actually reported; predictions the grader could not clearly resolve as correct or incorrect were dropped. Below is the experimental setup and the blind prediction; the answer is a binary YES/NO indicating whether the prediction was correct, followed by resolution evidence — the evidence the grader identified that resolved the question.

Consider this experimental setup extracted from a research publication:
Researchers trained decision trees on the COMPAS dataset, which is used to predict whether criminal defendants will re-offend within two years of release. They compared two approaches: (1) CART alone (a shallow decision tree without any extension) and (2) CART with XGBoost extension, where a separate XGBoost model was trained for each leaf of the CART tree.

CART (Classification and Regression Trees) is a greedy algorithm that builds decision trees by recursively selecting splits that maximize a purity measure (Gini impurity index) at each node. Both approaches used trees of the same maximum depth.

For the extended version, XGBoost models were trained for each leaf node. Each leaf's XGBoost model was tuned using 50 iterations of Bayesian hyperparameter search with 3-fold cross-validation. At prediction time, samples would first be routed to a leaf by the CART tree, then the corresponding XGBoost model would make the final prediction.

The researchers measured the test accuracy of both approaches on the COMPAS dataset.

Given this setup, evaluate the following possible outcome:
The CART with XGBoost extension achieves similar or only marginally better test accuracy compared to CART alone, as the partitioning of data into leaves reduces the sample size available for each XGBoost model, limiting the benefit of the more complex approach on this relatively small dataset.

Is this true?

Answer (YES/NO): YES